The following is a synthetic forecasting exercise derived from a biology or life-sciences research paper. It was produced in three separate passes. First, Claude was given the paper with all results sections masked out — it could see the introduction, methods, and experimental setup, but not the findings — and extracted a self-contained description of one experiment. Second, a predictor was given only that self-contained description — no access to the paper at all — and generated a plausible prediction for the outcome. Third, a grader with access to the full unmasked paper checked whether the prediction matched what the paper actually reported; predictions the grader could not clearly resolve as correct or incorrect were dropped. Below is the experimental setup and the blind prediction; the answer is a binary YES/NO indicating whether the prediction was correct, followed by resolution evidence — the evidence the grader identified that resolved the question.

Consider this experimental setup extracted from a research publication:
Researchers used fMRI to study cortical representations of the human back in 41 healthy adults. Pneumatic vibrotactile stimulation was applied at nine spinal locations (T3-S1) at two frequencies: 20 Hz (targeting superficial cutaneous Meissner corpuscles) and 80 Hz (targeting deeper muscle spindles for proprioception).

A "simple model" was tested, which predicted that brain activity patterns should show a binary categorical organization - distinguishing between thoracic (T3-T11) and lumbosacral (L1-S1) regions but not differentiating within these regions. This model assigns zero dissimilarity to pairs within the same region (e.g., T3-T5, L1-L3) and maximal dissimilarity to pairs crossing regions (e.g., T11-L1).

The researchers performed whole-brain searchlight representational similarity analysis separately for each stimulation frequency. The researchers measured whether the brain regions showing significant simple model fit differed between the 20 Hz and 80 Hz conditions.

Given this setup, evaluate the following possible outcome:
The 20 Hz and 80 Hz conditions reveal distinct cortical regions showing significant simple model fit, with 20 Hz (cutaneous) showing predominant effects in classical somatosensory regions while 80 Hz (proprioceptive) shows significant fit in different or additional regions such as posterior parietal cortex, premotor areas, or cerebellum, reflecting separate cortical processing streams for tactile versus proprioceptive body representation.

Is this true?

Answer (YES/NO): NO